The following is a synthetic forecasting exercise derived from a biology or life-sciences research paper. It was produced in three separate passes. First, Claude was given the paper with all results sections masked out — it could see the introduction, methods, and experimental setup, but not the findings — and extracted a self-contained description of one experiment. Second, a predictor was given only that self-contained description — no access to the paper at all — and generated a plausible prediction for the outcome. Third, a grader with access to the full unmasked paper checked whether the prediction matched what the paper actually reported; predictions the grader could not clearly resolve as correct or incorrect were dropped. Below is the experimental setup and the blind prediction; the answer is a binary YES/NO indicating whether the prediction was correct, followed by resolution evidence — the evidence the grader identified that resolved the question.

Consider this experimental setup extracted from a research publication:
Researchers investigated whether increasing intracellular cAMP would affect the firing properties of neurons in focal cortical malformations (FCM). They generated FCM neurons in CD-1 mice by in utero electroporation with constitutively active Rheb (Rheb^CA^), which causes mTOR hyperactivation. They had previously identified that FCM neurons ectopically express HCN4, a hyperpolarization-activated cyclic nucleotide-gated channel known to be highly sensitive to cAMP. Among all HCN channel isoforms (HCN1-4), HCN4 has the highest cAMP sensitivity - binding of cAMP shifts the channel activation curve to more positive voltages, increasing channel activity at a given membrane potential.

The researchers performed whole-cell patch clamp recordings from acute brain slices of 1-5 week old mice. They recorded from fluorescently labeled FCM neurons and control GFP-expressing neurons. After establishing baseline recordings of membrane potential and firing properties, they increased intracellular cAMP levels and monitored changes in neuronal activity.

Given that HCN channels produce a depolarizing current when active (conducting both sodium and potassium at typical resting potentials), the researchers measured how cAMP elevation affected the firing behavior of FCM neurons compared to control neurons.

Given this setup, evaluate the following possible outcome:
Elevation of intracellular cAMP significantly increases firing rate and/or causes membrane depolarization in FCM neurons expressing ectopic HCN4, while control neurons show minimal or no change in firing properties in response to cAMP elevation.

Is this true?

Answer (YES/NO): YES